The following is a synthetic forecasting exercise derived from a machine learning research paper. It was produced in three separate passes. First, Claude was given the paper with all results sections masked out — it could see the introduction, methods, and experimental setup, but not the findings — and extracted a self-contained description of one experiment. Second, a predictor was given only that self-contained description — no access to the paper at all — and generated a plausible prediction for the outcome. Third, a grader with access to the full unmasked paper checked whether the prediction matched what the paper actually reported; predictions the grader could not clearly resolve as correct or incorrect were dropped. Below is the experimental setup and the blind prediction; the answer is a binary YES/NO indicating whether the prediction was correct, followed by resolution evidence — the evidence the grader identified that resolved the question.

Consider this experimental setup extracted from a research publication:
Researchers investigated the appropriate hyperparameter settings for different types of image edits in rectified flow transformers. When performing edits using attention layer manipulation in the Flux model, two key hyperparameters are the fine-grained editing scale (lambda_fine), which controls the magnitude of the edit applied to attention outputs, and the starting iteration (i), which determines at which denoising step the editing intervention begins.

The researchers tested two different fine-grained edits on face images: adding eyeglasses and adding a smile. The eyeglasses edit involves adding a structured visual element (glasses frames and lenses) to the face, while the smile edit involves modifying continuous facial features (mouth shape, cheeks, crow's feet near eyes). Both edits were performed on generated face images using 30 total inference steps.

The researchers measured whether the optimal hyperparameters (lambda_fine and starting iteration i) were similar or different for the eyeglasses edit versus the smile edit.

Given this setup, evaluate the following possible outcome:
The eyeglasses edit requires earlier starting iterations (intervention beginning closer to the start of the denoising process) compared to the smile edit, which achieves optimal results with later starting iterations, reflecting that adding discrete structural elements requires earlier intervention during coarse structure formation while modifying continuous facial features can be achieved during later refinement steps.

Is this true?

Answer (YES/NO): YES